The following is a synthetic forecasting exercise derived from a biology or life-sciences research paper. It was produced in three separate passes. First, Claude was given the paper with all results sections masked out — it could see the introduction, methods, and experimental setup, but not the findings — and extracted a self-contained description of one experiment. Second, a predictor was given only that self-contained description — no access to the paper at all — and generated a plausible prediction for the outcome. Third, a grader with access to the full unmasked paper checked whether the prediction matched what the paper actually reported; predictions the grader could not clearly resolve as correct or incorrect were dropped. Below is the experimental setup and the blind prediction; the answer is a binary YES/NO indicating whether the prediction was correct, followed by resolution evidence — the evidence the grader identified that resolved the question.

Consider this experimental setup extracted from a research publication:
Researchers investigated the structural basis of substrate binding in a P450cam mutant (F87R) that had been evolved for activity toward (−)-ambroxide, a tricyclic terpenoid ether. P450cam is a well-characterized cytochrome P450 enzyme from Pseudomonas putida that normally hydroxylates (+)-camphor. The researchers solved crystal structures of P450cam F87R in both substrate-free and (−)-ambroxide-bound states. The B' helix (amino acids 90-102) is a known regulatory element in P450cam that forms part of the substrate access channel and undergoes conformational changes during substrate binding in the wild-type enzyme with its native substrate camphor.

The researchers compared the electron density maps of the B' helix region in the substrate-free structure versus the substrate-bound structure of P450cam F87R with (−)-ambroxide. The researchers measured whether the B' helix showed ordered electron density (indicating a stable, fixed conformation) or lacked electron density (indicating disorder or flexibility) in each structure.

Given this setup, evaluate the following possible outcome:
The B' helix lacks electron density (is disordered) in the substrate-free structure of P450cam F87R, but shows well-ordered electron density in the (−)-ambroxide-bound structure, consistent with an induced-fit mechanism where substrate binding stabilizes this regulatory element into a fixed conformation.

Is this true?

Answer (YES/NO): YES